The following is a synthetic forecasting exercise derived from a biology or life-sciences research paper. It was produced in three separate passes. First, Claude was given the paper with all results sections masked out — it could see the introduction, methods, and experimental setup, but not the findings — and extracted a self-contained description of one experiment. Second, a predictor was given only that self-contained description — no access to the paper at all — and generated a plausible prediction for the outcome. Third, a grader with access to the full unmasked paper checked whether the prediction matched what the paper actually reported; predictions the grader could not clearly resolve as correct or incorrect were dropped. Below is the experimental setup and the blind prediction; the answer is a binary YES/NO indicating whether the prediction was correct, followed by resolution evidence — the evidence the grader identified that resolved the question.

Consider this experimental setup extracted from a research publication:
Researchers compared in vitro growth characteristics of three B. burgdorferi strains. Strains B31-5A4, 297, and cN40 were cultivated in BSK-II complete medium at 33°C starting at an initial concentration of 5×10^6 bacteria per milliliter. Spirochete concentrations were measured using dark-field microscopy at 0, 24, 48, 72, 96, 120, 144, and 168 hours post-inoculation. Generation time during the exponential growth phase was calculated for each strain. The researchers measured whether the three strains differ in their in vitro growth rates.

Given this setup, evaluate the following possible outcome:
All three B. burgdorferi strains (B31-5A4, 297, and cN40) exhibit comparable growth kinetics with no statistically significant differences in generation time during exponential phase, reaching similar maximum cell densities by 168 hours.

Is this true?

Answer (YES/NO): YES